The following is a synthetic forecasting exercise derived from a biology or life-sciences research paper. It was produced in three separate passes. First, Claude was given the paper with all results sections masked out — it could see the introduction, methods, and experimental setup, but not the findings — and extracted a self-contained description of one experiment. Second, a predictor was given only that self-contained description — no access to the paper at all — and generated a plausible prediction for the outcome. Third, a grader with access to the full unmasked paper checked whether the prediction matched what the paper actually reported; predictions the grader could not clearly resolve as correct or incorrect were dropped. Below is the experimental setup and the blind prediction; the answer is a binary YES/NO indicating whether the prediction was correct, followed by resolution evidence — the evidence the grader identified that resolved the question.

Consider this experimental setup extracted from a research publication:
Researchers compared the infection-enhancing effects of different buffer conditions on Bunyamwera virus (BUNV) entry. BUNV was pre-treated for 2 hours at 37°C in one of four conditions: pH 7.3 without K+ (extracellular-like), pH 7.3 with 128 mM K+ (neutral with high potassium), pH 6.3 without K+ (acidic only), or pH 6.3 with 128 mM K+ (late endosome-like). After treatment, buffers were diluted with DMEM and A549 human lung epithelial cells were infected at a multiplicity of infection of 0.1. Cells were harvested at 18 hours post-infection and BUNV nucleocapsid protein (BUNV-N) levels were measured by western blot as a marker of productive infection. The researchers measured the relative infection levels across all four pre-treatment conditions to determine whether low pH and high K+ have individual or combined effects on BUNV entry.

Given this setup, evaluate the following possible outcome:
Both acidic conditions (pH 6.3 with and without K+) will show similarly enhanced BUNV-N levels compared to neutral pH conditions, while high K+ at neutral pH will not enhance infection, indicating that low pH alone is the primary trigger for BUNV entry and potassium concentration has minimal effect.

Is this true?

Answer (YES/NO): NO